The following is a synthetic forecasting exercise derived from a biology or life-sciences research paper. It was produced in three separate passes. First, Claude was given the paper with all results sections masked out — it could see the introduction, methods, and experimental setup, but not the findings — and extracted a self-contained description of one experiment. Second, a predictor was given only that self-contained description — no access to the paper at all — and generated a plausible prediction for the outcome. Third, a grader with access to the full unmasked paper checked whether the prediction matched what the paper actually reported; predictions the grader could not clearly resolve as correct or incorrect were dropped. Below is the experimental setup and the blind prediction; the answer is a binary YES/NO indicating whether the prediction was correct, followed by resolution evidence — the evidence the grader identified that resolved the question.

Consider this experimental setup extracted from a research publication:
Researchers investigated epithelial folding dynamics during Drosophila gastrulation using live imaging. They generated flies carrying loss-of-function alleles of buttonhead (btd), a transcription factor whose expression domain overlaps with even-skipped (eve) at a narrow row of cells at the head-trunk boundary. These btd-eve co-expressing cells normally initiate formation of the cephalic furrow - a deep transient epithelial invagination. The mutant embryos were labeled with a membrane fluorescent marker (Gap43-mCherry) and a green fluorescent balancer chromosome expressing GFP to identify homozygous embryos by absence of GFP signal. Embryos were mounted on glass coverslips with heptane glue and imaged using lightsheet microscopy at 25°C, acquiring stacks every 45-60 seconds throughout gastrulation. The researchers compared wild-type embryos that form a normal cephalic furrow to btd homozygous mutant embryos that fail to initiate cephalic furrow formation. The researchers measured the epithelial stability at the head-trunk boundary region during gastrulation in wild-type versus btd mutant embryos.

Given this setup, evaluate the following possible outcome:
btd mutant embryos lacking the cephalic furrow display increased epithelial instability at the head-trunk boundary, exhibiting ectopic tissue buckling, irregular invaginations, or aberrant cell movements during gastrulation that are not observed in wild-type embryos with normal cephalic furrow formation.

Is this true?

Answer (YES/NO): NO